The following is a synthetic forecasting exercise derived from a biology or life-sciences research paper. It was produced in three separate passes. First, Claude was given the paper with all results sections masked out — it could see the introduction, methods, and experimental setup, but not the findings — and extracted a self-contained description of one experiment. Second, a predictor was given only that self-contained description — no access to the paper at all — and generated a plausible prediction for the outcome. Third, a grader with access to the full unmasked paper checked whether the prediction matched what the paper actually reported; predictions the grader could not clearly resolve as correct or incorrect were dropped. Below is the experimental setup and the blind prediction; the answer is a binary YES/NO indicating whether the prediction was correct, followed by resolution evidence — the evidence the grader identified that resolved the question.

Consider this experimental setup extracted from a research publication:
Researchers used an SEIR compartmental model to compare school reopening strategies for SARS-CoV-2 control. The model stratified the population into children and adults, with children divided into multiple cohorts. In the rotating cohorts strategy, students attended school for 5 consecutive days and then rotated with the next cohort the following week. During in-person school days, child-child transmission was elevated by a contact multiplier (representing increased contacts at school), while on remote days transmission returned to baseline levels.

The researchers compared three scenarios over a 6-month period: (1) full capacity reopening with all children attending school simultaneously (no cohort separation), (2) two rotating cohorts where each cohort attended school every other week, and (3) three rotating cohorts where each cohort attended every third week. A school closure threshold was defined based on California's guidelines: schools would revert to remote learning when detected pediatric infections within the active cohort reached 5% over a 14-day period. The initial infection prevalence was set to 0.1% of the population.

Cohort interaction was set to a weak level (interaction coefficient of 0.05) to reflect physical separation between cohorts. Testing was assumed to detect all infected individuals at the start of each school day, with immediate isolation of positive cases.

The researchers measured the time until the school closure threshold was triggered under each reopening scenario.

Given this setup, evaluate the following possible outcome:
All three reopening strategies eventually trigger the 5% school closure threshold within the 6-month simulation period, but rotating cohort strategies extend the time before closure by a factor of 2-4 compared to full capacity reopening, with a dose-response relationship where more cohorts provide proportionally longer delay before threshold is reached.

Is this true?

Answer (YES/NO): NO